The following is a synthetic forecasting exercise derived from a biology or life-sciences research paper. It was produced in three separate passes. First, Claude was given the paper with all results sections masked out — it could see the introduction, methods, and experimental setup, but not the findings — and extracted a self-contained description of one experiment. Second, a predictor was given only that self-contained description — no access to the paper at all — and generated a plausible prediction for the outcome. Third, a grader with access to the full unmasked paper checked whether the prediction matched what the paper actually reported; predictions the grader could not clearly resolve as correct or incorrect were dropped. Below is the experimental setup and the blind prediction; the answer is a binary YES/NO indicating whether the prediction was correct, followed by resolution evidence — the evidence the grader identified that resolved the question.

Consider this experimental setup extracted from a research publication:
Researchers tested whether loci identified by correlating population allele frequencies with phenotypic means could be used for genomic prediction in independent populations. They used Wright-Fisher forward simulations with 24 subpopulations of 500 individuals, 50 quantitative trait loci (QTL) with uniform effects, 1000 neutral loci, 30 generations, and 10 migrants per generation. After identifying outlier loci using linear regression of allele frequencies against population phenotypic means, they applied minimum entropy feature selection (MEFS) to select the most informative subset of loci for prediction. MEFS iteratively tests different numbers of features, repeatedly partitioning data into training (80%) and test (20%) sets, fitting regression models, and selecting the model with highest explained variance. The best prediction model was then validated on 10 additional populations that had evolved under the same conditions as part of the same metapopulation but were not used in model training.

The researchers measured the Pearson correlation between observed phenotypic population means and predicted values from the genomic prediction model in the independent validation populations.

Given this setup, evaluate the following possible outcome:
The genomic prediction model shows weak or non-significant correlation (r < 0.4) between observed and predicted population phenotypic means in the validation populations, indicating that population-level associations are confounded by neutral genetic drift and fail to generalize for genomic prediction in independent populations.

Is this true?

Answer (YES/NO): NO